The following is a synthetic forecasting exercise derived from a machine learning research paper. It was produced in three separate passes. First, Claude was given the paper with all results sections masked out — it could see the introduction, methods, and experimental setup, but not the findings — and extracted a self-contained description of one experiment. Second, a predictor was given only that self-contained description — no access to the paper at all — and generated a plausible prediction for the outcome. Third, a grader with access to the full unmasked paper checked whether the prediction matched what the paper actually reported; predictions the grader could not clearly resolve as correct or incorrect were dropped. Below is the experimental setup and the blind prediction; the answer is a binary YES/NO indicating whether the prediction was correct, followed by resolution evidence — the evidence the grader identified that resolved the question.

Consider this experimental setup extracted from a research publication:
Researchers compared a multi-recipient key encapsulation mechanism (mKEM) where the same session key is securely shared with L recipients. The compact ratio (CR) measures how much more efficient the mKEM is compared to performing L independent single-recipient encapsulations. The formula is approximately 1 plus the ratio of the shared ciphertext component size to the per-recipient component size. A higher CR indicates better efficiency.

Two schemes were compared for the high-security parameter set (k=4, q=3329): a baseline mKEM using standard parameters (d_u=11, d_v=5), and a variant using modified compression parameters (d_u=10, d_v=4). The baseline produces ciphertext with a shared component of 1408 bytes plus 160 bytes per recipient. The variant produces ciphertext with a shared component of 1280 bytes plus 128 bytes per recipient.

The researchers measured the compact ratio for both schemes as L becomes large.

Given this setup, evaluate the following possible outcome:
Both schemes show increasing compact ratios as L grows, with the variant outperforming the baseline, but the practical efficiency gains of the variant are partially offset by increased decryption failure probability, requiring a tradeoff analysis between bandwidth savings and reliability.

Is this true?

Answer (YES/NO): NO